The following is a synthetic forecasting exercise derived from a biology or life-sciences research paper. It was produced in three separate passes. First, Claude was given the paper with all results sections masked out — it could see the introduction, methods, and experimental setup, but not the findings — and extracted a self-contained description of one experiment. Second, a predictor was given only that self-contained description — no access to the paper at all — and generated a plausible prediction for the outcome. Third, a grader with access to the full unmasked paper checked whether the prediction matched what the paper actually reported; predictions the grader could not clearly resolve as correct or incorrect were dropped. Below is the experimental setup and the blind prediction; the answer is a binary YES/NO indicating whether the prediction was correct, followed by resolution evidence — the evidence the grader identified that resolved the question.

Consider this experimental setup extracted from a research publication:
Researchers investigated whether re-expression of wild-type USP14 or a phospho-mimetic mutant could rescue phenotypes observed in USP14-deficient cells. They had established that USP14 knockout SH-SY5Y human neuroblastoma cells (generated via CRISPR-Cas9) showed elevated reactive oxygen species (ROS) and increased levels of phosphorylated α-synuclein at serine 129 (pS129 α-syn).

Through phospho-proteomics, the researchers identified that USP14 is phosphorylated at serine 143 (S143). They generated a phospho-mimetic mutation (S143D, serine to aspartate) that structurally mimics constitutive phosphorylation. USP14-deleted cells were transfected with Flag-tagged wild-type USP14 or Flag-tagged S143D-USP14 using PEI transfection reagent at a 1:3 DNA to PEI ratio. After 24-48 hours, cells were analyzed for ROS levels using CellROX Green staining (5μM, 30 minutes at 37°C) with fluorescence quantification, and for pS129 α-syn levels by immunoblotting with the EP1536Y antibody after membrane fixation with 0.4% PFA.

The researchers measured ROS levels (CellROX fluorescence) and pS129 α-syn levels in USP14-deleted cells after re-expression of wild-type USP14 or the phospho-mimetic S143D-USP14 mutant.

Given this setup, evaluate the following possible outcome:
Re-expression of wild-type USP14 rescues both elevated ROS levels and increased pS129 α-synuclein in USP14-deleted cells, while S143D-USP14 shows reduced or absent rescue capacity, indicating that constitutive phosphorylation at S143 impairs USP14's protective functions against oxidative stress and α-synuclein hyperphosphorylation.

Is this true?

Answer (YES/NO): NO